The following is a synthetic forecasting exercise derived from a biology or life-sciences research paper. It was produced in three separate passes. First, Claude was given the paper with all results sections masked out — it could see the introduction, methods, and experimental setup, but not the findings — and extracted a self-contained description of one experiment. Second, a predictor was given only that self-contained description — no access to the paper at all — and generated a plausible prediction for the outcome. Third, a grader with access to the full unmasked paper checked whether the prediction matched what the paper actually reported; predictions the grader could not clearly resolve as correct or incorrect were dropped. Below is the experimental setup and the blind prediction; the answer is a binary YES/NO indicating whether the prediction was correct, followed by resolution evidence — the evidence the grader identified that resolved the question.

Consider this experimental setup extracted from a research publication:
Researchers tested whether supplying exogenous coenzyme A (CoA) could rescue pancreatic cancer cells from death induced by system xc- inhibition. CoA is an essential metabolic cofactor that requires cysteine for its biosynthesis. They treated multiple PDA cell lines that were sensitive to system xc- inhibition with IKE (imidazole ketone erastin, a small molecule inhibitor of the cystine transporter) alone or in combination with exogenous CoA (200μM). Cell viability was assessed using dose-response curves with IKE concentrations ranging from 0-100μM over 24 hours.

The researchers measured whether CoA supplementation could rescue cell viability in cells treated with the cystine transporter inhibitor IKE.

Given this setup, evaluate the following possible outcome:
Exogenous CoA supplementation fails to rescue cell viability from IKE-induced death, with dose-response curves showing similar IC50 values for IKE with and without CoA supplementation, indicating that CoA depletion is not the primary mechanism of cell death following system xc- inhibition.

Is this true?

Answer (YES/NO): NO